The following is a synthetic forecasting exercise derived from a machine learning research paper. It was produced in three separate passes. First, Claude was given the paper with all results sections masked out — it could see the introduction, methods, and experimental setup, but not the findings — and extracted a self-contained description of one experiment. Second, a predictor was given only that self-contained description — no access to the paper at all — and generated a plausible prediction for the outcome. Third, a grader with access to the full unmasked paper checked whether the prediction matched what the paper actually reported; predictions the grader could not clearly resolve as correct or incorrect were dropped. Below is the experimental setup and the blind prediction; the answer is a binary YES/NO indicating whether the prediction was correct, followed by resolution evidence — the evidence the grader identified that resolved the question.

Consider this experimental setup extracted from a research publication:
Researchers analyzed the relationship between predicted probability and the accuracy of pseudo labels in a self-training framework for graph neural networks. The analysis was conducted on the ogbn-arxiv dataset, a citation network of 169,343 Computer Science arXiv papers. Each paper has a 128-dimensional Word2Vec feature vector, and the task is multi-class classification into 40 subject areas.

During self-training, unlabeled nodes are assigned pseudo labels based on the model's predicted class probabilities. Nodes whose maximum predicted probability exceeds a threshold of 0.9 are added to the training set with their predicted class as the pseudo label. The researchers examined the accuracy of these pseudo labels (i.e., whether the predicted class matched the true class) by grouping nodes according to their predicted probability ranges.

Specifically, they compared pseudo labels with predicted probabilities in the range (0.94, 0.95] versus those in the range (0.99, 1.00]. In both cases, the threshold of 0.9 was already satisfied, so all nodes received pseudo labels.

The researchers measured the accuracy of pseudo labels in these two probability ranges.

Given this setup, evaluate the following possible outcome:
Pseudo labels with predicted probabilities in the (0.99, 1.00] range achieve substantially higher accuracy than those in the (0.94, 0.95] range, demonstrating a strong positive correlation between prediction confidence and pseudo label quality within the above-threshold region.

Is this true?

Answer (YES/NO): YES